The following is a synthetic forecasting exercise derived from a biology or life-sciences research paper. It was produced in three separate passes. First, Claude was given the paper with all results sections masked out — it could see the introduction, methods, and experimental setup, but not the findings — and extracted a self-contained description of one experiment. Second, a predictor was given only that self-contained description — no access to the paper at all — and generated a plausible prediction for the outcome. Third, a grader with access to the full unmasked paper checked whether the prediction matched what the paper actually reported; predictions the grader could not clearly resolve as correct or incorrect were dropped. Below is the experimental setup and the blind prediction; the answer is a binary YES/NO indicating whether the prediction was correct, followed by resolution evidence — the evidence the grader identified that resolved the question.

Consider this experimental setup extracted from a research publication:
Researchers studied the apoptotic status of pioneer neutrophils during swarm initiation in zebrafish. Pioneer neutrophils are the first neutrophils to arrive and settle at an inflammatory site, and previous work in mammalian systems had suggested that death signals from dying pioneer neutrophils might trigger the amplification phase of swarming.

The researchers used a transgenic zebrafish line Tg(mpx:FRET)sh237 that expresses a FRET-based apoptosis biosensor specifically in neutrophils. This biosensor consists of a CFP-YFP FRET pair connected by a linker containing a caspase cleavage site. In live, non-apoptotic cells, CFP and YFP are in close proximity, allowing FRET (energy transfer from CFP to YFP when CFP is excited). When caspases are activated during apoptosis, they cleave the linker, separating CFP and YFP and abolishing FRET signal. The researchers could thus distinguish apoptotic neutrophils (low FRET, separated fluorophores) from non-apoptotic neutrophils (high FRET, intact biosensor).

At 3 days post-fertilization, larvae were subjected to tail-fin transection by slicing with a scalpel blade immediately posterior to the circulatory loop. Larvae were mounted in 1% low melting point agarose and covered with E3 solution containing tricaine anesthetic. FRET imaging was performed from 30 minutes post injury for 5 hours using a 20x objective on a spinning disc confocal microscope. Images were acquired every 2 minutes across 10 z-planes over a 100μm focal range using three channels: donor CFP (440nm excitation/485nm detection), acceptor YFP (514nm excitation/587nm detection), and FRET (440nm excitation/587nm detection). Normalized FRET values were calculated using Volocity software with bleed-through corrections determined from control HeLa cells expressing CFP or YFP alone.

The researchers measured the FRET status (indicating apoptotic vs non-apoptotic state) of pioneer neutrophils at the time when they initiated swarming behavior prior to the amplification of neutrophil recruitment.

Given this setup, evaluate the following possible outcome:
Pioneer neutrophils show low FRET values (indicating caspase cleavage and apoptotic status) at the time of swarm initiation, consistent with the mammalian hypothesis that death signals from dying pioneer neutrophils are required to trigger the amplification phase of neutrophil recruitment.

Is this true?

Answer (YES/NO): NO